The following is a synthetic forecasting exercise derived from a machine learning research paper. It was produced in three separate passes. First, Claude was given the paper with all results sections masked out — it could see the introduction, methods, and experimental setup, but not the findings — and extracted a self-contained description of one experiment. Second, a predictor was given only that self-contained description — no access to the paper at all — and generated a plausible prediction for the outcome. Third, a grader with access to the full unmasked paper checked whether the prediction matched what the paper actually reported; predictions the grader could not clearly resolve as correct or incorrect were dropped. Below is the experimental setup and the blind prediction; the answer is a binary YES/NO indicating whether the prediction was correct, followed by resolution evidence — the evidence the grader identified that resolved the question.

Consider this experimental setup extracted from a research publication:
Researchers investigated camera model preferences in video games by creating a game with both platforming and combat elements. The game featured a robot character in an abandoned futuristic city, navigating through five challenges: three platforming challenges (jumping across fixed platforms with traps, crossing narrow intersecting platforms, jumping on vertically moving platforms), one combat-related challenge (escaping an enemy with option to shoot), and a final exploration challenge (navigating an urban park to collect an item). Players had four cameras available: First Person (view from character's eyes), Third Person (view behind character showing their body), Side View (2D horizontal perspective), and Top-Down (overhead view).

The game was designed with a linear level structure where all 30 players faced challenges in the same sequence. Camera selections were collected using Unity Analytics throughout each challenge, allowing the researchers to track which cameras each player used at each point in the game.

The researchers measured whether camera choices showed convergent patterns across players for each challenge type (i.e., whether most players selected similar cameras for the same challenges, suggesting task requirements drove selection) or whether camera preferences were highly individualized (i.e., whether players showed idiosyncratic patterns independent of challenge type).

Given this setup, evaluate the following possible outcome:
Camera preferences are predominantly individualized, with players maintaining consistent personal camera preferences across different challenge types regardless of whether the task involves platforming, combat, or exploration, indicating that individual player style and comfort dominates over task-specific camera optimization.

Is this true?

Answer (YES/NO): NO